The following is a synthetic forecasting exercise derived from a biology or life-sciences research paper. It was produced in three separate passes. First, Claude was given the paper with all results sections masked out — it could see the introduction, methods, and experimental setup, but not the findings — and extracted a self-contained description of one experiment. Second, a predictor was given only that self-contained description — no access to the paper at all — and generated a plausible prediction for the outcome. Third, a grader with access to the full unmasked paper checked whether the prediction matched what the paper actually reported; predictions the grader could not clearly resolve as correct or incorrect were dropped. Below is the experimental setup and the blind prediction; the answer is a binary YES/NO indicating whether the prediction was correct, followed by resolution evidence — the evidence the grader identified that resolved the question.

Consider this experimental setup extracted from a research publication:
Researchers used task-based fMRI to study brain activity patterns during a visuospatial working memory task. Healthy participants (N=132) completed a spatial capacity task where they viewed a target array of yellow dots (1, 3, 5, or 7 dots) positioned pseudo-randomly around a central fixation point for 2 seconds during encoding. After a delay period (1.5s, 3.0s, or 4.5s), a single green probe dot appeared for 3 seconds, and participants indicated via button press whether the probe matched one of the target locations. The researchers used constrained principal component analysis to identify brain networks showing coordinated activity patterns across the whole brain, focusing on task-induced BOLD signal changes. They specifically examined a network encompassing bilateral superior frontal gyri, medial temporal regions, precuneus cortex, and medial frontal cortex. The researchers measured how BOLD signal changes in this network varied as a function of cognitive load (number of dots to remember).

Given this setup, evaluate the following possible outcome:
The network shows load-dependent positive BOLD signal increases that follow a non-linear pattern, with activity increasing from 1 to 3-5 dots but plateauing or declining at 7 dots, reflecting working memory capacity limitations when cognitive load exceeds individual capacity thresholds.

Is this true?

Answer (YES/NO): NO